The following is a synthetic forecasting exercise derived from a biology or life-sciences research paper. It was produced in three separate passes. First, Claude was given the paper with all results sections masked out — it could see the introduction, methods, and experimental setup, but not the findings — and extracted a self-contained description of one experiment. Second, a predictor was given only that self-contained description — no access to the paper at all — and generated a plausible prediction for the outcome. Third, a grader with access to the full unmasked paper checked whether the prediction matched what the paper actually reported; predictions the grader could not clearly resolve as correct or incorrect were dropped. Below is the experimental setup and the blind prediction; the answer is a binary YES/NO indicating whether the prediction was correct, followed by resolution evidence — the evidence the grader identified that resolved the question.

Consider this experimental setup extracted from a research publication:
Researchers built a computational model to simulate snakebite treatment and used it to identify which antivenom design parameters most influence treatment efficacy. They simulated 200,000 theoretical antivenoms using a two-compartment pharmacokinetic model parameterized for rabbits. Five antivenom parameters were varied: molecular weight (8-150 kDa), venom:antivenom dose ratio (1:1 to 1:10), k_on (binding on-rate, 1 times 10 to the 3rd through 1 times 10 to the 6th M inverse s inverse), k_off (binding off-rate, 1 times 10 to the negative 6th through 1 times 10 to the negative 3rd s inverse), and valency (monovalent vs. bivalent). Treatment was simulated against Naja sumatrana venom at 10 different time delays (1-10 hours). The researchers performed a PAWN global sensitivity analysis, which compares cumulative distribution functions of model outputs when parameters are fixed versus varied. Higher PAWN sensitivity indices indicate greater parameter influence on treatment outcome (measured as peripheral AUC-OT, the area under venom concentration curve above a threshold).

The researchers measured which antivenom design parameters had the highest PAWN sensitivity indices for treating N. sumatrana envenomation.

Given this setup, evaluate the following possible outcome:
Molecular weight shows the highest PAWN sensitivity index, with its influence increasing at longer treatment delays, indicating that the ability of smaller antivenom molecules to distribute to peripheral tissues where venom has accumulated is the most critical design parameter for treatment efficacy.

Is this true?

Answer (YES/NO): NO